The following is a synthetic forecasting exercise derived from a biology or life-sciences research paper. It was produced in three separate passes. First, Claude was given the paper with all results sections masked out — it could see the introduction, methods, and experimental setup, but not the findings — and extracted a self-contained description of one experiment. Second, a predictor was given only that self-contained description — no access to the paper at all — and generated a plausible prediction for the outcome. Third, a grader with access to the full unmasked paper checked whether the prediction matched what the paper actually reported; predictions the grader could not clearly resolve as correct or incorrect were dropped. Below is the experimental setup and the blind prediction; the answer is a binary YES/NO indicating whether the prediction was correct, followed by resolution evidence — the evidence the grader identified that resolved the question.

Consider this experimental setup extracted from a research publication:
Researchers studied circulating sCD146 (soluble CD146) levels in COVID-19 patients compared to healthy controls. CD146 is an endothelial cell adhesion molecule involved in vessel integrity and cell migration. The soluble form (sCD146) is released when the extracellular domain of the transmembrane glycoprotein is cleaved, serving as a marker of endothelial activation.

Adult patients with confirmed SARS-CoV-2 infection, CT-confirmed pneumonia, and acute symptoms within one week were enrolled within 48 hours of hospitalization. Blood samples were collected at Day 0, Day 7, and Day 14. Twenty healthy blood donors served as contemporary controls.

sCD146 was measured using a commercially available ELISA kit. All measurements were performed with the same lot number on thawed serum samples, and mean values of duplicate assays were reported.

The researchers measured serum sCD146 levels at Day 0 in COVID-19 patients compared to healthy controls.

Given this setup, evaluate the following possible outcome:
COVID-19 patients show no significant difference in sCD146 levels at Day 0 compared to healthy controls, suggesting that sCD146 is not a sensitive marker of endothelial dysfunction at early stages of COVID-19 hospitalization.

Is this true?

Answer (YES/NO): NO